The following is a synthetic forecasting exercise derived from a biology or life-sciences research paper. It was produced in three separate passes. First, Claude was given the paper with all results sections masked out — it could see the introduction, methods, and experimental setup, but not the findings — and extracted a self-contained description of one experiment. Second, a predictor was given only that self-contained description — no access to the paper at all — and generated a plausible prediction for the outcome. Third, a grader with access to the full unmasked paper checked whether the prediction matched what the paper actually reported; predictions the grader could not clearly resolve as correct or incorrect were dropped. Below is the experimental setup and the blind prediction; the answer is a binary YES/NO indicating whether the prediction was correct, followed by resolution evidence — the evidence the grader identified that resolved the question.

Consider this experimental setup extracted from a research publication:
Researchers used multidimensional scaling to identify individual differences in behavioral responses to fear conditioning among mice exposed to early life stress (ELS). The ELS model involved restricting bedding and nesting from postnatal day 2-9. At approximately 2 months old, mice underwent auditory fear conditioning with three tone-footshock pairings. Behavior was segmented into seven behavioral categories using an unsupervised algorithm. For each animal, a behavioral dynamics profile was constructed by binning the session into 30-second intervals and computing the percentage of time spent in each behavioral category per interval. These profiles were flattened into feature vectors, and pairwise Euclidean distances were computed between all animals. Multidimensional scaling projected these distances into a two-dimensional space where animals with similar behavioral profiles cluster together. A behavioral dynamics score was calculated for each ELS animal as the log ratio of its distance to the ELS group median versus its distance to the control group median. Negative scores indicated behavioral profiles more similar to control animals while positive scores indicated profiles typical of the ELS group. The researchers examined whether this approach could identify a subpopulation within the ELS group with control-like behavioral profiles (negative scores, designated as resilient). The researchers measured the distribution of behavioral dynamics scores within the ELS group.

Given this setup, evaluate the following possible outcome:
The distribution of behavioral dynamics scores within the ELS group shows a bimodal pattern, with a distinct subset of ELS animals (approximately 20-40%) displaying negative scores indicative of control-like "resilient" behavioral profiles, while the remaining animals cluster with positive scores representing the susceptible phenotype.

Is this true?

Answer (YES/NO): NO